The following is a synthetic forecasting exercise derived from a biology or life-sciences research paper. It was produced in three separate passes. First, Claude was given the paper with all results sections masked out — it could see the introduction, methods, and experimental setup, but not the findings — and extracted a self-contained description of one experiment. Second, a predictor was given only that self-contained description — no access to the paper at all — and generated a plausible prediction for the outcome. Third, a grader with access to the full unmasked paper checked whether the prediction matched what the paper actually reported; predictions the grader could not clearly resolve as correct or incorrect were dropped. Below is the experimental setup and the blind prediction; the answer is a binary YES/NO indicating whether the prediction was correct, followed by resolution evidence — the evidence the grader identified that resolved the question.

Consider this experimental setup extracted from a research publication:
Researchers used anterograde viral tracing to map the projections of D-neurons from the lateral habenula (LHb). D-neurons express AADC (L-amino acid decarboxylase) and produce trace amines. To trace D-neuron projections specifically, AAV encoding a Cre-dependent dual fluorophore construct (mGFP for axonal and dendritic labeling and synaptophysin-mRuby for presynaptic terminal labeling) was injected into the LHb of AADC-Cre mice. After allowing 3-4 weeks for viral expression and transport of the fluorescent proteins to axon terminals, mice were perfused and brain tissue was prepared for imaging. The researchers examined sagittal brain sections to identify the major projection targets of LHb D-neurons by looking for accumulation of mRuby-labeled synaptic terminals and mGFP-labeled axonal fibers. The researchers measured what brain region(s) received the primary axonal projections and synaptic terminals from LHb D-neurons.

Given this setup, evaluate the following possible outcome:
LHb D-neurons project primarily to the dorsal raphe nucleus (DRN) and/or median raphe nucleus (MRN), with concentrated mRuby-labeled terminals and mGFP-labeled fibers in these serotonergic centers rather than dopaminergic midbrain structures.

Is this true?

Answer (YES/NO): NO